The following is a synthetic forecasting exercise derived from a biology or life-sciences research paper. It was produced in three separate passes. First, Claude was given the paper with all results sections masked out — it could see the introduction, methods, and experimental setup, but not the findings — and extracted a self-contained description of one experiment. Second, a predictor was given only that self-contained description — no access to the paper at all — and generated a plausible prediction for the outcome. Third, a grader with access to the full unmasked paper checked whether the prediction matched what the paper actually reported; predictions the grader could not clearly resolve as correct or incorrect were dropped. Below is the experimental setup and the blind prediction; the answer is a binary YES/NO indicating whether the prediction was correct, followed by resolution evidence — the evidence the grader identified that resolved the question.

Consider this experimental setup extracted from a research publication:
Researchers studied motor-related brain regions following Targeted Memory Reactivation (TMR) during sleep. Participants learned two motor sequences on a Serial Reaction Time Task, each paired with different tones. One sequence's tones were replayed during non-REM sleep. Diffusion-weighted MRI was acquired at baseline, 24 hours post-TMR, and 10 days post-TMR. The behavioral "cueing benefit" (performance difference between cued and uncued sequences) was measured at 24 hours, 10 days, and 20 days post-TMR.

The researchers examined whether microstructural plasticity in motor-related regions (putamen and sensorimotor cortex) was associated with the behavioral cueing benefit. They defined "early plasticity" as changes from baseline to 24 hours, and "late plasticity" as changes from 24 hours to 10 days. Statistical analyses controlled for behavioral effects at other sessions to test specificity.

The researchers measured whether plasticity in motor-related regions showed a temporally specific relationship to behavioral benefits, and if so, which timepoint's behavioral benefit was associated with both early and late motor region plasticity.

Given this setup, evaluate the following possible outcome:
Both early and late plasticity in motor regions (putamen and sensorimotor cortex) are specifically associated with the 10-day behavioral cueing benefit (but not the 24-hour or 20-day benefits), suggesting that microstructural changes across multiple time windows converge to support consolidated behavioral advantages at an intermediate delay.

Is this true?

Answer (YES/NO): NO